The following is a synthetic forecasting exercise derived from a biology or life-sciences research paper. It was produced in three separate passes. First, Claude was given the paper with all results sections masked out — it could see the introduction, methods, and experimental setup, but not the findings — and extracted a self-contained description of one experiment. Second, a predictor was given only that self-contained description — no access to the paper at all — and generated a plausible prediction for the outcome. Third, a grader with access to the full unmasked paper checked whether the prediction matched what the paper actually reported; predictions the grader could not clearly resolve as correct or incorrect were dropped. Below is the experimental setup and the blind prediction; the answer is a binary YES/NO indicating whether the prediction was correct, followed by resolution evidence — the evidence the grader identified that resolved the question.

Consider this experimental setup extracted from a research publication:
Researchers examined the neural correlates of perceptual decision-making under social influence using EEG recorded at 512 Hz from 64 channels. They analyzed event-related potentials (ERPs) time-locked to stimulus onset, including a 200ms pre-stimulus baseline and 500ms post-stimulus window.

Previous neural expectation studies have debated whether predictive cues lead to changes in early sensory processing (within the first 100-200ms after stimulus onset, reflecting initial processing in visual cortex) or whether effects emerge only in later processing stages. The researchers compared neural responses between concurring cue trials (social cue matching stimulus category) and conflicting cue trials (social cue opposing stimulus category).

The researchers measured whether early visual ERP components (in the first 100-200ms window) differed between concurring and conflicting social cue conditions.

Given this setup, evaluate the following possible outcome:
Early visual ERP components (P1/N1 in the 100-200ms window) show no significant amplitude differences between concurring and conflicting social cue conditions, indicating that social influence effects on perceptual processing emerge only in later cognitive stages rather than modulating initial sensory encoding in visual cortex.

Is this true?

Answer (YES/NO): YES